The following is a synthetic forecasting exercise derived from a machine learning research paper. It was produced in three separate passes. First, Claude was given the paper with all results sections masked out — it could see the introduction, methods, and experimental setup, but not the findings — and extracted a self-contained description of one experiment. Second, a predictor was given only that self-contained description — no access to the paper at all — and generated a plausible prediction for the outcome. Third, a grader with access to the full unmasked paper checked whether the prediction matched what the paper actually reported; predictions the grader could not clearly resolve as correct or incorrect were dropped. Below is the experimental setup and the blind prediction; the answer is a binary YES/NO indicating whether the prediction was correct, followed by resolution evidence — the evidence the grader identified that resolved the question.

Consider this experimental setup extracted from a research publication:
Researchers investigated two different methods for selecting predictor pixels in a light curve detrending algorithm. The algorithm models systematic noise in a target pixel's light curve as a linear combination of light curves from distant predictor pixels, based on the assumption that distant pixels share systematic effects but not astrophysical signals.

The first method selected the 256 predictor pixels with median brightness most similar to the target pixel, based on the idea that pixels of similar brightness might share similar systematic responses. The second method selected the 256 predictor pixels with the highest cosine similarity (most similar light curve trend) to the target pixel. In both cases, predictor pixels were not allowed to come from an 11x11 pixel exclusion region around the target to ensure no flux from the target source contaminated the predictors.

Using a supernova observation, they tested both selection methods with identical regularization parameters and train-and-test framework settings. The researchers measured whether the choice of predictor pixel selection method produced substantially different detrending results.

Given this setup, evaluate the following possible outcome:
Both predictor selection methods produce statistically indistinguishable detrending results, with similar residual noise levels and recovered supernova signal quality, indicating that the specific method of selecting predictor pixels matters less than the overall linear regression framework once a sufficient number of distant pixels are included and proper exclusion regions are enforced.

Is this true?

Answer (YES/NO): YES